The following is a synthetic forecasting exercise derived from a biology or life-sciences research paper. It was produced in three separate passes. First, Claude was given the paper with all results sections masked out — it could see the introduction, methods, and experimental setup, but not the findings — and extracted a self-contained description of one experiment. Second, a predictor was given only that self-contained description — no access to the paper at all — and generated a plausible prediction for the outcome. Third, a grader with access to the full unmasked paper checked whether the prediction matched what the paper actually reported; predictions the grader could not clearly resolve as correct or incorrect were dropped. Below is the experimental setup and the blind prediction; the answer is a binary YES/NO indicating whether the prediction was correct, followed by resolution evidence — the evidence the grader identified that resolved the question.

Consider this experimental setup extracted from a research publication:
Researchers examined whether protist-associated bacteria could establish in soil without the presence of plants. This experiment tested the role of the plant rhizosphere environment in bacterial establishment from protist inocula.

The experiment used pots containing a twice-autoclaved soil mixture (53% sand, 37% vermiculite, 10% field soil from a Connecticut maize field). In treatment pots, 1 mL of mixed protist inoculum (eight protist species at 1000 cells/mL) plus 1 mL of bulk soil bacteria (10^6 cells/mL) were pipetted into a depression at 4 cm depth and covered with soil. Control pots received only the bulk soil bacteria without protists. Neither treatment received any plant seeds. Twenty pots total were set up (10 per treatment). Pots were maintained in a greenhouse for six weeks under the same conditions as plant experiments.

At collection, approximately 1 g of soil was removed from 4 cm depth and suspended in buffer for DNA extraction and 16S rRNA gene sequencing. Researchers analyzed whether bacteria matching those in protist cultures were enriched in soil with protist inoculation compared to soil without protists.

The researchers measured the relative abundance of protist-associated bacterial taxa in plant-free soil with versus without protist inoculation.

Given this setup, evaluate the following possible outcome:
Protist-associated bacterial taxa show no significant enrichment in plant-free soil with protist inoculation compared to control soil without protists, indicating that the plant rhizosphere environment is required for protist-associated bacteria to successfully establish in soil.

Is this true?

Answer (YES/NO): NO